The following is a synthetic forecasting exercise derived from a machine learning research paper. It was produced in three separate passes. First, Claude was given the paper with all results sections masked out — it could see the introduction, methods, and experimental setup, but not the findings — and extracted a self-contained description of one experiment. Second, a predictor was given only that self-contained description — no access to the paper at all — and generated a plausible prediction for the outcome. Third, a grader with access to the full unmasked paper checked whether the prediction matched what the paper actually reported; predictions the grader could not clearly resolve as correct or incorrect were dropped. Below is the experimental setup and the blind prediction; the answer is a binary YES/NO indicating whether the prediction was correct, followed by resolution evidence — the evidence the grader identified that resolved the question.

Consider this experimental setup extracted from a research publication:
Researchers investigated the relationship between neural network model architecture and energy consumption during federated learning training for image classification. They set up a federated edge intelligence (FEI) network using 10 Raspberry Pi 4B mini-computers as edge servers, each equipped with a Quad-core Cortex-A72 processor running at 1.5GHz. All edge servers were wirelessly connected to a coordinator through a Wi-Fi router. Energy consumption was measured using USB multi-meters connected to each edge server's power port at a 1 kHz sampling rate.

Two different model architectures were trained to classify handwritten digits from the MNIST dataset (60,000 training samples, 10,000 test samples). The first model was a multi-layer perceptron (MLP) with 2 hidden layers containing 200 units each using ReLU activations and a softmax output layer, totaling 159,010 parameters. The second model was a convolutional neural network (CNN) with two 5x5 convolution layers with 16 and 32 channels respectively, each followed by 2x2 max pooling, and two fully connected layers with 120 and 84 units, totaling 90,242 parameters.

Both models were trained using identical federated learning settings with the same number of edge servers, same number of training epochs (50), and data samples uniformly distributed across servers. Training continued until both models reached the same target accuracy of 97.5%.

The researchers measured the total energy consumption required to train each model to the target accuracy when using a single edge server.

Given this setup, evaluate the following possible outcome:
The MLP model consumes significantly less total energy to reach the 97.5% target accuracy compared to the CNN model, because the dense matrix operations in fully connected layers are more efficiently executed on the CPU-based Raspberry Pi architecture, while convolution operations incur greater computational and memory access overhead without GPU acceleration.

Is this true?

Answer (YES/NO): YES